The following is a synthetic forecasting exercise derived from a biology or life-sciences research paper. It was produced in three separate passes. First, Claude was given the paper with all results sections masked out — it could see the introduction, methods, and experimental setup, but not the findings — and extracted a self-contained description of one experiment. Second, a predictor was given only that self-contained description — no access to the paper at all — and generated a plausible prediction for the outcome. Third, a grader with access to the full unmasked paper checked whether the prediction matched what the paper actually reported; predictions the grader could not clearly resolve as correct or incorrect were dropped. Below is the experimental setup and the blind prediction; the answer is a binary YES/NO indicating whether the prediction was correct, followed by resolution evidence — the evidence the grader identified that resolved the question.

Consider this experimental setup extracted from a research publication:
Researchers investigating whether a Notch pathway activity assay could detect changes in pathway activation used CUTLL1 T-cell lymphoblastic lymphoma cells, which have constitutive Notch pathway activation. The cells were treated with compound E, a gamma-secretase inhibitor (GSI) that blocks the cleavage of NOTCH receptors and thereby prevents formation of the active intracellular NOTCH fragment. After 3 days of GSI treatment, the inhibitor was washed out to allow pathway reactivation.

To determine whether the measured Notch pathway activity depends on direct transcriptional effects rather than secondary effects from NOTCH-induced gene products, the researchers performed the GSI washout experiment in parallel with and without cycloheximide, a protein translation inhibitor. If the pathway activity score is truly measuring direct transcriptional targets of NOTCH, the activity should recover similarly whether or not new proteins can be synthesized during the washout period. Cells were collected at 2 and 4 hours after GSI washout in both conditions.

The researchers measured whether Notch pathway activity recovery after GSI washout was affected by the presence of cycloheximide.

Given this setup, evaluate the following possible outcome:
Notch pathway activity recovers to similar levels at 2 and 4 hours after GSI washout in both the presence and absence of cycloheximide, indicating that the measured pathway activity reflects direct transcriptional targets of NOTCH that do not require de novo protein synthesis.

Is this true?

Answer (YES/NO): YES